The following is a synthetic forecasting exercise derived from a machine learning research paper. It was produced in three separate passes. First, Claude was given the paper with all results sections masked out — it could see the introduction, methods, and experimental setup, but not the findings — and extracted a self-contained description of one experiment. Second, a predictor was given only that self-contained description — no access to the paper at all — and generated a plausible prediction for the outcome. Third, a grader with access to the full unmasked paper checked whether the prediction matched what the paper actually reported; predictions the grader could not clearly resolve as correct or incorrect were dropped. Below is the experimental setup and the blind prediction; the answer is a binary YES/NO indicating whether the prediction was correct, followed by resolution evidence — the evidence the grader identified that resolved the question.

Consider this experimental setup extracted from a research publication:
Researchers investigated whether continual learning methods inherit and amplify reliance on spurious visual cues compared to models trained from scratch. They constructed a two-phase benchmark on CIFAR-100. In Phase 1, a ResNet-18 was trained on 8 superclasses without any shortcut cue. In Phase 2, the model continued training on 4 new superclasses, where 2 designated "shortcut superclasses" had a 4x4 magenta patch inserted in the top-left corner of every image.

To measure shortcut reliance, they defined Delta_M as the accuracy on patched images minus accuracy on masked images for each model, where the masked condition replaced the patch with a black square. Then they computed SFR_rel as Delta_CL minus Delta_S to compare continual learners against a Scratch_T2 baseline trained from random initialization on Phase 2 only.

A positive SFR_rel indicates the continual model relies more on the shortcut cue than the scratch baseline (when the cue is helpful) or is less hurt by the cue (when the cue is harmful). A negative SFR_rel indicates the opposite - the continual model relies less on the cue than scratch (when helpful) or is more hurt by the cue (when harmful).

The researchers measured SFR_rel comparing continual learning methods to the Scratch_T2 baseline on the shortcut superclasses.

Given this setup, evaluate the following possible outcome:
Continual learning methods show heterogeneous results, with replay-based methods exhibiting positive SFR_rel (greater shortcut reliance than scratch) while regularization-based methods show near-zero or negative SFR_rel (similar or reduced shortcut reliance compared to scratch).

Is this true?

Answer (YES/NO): NO